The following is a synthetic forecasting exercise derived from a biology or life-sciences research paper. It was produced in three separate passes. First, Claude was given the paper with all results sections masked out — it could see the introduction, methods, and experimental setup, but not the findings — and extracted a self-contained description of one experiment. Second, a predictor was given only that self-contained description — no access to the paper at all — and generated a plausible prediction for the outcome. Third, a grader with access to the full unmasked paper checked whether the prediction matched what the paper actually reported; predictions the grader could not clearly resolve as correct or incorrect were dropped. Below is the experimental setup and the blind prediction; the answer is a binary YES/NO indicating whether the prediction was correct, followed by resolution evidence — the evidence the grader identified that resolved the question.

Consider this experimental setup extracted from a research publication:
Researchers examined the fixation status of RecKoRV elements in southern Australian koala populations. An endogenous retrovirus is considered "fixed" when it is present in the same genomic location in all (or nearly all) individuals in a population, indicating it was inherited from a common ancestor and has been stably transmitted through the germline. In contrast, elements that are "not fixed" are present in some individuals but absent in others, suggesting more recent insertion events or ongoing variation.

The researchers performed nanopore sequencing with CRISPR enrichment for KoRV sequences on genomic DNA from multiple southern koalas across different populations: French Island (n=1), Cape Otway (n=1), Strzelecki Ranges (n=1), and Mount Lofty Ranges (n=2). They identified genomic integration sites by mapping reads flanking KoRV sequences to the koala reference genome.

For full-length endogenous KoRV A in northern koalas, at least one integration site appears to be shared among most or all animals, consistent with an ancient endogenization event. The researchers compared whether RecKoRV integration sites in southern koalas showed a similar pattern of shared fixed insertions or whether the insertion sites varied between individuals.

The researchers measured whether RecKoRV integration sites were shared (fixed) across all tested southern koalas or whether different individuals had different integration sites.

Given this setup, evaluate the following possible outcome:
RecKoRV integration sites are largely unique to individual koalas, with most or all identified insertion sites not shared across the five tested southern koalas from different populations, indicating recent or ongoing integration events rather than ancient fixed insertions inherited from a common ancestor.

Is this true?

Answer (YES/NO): YES